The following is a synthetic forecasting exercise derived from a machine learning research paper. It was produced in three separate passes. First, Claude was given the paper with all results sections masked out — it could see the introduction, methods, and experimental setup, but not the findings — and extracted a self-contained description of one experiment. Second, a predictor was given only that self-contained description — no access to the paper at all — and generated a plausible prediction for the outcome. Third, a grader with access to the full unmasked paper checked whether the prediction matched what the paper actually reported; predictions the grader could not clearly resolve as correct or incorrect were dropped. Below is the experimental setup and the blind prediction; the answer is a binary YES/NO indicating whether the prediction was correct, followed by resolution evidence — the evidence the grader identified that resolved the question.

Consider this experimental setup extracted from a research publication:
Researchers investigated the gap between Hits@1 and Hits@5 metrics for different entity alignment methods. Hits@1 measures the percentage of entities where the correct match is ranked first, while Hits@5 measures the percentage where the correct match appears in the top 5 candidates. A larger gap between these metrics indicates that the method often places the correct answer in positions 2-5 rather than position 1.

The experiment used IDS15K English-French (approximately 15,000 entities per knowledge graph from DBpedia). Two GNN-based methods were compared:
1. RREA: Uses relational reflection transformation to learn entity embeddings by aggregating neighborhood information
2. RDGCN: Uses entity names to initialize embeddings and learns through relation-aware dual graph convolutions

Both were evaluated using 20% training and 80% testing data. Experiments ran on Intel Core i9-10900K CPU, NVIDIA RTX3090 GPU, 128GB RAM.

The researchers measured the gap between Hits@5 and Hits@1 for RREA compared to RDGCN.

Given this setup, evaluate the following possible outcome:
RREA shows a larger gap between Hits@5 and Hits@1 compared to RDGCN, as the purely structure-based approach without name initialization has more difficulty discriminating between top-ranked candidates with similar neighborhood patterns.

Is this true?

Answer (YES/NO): YES